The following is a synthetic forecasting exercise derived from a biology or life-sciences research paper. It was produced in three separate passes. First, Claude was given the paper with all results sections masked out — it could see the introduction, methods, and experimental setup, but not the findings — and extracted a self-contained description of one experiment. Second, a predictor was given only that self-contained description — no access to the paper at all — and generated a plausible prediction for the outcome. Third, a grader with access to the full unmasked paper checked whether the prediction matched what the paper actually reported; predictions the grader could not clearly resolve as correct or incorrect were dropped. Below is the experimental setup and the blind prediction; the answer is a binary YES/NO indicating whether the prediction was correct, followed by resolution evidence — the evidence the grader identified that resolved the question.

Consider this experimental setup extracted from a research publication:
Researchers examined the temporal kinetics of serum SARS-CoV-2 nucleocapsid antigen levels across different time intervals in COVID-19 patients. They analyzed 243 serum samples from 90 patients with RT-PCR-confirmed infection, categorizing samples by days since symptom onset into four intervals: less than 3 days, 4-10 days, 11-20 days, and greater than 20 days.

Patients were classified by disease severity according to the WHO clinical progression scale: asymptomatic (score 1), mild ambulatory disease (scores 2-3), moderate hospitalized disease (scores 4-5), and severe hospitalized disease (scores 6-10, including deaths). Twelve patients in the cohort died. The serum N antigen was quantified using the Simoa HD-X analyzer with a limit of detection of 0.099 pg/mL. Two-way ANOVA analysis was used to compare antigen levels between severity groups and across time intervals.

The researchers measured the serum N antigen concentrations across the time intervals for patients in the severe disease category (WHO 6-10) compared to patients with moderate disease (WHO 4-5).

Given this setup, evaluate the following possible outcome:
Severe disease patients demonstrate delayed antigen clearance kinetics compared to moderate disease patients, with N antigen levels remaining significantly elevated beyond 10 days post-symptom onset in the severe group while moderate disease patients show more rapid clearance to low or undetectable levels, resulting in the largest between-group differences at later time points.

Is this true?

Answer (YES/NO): NO